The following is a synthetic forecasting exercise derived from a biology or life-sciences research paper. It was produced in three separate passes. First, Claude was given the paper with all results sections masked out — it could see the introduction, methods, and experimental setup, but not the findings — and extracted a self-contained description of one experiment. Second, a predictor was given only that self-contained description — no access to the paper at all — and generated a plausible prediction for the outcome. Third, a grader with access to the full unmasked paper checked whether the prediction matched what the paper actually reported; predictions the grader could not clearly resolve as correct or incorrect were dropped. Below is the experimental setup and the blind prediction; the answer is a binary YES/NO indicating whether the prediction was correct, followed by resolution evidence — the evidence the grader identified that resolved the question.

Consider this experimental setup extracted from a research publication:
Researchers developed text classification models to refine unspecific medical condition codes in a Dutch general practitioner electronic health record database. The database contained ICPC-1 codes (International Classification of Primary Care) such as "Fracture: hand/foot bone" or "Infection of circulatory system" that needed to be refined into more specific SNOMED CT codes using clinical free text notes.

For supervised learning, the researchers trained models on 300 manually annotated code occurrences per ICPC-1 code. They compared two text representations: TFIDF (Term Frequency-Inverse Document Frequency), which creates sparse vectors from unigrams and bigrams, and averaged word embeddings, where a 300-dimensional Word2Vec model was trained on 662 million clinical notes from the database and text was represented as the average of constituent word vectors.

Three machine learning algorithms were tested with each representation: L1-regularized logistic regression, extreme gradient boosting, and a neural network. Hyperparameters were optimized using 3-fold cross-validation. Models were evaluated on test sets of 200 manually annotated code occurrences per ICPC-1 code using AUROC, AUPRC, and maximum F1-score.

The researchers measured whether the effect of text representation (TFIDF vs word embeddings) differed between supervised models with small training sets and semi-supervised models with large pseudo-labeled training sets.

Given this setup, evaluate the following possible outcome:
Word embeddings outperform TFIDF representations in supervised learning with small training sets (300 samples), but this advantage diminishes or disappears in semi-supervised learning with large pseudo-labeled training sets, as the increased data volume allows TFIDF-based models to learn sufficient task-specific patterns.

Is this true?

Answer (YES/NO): NO